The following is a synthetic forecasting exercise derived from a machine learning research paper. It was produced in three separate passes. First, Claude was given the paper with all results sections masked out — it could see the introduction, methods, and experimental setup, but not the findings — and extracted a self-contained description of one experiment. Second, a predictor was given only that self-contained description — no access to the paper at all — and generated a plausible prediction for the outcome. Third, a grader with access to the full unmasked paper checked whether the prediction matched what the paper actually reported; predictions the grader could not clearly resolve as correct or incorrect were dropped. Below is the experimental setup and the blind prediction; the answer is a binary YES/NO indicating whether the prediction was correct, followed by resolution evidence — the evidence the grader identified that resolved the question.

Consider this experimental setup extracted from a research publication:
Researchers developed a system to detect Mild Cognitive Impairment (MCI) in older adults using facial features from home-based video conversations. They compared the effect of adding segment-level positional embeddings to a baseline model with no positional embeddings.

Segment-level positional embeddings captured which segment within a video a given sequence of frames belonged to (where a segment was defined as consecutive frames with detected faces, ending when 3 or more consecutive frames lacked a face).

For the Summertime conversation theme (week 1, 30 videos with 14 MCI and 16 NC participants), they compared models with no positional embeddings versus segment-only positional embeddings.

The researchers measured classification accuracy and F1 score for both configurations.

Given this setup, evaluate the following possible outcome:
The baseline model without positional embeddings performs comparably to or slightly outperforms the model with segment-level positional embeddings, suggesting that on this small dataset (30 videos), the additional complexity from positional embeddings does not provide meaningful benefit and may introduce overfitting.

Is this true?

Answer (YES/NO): NO